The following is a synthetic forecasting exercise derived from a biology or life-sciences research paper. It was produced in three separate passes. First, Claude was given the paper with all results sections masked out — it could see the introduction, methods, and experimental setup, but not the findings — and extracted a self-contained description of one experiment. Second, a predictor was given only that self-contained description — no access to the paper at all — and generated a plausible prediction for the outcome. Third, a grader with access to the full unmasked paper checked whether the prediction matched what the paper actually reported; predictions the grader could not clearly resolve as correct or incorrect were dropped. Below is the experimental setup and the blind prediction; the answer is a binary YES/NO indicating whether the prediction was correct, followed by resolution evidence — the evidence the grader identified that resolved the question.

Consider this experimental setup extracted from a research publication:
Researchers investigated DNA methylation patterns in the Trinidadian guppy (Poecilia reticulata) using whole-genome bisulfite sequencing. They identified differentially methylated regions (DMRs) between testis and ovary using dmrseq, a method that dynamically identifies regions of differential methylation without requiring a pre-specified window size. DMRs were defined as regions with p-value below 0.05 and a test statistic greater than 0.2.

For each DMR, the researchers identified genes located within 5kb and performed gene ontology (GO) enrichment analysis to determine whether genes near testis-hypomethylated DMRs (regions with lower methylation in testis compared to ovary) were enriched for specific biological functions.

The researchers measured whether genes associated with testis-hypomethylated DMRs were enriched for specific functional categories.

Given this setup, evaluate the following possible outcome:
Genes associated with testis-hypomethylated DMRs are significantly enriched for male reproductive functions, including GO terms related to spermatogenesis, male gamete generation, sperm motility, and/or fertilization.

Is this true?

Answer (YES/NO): NO